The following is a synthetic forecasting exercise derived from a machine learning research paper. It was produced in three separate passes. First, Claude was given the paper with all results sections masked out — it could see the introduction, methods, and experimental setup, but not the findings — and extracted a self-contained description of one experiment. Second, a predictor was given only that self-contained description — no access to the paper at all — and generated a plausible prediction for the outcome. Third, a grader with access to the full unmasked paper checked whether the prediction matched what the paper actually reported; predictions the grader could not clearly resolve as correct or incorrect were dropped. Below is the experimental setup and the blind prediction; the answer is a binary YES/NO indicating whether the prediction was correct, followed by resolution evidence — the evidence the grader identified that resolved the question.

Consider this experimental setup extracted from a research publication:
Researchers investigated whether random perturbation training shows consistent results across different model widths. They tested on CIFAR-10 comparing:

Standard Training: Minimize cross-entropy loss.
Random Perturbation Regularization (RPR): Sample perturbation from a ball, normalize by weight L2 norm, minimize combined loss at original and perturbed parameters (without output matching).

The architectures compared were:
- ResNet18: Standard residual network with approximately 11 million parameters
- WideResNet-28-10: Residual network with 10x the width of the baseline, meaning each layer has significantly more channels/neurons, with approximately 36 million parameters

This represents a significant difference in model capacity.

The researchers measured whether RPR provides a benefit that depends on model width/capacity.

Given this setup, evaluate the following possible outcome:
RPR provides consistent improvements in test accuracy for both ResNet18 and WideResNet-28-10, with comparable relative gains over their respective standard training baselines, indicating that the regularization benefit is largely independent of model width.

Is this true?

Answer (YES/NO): NO